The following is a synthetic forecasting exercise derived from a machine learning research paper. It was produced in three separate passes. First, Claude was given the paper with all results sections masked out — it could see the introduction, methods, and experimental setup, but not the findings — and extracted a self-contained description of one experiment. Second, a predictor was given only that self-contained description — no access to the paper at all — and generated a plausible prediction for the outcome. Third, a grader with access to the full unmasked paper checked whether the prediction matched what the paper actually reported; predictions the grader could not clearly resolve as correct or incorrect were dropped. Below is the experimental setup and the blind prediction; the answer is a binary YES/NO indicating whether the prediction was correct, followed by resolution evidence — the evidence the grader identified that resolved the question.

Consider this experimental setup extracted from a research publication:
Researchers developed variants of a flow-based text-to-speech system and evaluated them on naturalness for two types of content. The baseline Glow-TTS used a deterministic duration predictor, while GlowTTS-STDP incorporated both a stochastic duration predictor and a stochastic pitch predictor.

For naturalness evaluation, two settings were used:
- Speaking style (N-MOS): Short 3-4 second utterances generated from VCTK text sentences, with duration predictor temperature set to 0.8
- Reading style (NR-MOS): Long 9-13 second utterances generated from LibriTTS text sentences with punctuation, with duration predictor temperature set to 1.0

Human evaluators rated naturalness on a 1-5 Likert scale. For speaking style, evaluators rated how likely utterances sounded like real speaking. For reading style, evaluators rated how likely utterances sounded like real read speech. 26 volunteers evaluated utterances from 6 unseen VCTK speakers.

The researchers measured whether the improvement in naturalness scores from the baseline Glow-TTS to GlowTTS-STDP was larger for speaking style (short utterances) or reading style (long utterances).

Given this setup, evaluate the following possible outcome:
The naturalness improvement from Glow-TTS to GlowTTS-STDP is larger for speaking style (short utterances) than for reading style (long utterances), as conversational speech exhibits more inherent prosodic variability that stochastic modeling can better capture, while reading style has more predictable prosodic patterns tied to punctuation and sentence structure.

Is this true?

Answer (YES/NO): NO